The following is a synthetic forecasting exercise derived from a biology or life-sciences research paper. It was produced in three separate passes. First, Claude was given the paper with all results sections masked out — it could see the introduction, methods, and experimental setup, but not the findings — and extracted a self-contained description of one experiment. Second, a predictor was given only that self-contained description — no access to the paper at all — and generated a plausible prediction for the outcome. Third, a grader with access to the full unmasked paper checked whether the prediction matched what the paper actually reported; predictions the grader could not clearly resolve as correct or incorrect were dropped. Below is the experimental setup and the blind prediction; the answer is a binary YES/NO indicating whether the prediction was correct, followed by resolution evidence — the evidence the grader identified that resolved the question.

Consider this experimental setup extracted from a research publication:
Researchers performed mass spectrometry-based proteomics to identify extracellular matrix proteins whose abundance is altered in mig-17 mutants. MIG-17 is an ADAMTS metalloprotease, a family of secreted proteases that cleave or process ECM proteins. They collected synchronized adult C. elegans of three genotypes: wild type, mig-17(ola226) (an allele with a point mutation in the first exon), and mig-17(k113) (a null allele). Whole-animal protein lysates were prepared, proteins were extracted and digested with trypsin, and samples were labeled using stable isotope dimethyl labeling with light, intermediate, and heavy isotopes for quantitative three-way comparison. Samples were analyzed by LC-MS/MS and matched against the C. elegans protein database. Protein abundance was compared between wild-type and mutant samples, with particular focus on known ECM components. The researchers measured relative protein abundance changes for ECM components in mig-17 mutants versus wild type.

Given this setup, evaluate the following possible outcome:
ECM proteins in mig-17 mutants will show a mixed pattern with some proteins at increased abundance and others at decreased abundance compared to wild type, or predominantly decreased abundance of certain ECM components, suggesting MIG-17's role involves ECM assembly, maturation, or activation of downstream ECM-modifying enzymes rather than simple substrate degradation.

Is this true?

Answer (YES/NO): NO